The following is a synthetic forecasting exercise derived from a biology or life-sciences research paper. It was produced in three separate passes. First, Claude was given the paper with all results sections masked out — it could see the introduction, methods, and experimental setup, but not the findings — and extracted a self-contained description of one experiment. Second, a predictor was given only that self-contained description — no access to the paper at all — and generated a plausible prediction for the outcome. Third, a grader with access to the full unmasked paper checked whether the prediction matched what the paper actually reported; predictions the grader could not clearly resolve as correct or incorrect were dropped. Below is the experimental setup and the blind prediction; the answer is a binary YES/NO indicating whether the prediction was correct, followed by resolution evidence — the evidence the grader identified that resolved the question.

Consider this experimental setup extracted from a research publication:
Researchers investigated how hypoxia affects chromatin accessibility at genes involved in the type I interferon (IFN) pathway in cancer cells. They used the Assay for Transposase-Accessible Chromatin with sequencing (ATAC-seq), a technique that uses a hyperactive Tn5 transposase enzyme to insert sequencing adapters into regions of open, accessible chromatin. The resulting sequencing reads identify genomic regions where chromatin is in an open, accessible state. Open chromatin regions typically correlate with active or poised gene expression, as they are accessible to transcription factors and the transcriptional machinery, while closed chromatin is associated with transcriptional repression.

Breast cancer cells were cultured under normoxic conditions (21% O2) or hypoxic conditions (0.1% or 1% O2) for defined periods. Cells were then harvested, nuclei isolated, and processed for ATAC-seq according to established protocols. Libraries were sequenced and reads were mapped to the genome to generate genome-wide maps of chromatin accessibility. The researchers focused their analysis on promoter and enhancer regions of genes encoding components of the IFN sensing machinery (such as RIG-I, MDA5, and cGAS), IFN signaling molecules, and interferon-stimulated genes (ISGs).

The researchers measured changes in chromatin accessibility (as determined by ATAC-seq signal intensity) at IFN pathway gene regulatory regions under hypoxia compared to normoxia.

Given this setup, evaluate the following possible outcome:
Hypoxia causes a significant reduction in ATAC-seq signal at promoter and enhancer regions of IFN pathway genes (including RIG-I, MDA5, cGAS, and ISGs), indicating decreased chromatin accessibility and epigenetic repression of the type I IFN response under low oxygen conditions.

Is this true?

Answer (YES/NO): NO